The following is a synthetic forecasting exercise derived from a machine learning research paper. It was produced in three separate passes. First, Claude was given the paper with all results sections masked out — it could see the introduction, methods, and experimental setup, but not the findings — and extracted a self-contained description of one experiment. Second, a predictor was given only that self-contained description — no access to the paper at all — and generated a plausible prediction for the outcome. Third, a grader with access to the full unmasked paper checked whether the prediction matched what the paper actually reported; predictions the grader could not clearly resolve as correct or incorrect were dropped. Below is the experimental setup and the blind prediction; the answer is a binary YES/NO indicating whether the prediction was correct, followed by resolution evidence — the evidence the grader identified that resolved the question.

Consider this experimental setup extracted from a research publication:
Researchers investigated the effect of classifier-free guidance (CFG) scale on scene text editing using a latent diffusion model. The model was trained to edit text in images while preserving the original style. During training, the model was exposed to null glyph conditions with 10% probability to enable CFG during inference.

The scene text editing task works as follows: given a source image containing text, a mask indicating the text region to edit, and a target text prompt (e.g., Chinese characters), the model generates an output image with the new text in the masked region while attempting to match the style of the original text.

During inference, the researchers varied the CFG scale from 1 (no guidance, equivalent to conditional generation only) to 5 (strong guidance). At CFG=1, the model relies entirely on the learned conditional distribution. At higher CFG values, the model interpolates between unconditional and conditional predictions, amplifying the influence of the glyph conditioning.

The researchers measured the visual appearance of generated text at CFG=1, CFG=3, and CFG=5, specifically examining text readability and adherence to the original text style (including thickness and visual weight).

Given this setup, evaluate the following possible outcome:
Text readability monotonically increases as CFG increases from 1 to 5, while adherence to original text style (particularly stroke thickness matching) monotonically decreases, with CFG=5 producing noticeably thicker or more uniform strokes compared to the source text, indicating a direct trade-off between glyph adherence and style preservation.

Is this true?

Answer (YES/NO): YES